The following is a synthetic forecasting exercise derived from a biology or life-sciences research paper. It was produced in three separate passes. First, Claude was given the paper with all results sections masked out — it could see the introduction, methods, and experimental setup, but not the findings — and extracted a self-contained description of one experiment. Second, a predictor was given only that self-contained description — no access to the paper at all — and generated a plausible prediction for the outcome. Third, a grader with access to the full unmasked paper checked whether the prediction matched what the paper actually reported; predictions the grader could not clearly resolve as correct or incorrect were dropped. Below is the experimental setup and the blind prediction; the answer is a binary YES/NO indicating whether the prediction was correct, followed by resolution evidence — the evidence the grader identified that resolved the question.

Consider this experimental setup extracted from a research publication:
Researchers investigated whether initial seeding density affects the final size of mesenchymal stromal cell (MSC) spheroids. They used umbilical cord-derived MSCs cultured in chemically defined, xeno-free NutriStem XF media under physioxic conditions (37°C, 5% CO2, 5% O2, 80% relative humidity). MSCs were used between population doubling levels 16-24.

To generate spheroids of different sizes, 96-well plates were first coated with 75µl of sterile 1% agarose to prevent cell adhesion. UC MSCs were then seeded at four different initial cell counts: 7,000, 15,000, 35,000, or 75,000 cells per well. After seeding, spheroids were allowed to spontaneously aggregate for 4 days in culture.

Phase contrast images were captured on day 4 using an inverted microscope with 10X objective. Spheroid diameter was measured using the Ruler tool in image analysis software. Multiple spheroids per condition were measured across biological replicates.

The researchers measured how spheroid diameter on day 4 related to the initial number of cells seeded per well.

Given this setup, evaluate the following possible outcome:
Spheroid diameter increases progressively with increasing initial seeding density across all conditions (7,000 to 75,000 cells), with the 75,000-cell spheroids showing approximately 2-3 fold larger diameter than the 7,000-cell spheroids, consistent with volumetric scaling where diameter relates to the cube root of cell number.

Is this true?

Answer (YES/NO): YES